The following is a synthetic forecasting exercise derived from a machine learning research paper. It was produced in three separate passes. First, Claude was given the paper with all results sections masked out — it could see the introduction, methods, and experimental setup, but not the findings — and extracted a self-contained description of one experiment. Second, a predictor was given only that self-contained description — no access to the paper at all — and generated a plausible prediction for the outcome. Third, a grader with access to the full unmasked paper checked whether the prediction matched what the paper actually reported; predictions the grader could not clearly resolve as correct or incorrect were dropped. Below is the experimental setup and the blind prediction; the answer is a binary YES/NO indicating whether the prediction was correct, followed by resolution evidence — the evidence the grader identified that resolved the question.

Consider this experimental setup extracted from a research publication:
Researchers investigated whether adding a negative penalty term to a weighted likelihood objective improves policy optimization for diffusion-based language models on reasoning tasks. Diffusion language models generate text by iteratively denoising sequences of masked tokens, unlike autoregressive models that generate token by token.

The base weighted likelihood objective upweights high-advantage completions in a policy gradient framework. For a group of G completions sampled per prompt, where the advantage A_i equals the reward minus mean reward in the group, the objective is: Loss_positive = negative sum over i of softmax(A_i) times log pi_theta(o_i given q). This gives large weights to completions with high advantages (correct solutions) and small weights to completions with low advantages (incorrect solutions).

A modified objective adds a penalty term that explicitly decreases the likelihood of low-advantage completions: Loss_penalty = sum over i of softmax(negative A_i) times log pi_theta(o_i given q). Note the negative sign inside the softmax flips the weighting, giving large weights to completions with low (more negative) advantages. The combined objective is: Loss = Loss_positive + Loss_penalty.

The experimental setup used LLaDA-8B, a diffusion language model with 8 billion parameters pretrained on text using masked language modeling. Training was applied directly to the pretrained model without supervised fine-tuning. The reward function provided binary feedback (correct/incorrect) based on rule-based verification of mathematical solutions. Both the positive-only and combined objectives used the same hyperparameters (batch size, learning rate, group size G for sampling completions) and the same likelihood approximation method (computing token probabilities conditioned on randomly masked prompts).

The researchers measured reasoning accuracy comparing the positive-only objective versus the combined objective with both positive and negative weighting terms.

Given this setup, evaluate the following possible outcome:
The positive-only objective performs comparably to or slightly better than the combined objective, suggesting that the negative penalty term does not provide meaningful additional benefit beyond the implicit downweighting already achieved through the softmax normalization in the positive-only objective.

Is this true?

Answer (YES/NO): NO